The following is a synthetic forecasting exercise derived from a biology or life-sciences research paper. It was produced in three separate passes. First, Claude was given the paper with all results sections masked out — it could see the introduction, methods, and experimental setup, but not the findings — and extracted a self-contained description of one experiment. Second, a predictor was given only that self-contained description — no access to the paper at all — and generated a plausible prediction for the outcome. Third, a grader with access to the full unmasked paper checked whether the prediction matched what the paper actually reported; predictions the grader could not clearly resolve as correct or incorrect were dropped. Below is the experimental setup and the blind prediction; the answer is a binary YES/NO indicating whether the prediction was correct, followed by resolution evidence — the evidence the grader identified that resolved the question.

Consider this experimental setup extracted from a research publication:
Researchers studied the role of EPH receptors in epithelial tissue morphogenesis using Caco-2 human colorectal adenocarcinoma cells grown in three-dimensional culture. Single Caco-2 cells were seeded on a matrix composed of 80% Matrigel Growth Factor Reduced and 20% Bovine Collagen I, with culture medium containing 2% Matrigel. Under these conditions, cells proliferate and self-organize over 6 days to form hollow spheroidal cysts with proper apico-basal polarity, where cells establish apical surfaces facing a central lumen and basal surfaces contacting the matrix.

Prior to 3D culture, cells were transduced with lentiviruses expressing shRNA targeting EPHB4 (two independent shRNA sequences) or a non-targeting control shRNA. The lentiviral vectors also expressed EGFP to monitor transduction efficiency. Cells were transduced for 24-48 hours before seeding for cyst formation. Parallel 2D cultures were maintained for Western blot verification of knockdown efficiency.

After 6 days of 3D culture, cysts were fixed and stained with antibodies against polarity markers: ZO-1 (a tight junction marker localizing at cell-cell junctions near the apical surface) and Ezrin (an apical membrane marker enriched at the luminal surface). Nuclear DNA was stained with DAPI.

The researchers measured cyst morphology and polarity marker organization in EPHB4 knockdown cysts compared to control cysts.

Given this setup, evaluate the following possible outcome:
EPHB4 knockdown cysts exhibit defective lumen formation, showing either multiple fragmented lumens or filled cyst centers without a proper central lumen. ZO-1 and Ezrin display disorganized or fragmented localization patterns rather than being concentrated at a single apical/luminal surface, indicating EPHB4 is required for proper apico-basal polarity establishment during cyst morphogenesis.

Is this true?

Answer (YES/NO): YES